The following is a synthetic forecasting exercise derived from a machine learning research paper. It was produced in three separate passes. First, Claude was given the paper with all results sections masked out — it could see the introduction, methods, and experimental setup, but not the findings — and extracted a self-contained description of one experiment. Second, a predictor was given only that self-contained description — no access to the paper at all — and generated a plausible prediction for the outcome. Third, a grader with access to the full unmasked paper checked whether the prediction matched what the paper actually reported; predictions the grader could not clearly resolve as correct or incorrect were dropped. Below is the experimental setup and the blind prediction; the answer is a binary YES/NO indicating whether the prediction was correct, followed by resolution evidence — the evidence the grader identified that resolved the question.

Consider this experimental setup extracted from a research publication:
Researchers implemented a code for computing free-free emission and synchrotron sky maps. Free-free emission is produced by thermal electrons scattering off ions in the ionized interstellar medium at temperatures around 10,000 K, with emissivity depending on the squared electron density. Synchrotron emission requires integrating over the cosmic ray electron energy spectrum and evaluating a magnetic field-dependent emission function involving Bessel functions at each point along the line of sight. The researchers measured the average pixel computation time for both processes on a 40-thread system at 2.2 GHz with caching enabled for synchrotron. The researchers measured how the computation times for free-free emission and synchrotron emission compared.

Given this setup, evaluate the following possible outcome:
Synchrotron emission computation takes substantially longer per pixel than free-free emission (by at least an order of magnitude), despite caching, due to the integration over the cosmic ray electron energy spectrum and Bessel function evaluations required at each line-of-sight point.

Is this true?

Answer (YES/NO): NO